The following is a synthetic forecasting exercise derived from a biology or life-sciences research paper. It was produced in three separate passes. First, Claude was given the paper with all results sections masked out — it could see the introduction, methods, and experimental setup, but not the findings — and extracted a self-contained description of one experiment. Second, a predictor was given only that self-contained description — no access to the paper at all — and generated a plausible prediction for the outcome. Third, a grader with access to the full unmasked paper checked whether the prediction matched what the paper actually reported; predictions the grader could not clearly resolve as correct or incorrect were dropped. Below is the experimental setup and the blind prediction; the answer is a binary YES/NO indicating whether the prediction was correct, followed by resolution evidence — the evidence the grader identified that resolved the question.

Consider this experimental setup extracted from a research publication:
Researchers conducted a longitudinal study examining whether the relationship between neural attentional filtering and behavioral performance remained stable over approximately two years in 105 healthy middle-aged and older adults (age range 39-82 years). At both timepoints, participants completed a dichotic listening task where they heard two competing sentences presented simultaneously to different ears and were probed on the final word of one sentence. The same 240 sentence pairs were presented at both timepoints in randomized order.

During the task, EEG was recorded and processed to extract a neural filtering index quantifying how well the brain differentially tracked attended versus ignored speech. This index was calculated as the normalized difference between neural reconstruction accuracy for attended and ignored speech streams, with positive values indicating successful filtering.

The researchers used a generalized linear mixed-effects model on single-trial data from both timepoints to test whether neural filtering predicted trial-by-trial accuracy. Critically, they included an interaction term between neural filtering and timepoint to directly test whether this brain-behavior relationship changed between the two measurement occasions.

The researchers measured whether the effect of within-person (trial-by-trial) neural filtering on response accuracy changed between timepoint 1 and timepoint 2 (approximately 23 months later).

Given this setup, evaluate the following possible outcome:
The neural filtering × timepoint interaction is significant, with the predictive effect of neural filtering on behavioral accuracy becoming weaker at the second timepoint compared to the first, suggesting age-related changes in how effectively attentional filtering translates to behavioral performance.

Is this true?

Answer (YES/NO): NO